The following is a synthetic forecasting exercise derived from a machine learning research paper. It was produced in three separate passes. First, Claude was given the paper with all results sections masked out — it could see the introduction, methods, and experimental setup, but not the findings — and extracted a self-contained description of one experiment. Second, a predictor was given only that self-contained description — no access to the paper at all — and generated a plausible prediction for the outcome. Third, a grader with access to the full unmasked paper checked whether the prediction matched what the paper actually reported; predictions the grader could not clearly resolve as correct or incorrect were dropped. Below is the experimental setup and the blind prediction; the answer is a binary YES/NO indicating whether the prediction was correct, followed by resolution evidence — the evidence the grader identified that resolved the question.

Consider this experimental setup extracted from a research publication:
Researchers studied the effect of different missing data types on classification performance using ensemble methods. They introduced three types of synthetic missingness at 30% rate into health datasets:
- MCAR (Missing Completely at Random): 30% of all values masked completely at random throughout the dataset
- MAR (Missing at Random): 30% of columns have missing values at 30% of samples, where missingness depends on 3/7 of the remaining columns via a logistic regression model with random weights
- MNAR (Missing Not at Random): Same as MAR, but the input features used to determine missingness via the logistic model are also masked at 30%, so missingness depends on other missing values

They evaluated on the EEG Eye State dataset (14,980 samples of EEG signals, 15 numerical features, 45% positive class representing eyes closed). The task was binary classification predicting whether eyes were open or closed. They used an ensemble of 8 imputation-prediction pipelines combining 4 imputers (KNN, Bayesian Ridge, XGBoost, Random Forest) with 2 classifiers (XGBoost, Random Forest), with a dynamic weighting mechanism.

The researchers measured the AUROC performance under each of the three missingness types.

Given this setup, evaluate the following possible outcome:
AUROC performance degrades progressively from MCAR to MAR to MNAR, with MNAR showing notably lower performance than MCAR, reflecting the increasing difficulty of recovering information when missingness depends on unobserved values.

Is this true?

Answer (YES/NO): NO